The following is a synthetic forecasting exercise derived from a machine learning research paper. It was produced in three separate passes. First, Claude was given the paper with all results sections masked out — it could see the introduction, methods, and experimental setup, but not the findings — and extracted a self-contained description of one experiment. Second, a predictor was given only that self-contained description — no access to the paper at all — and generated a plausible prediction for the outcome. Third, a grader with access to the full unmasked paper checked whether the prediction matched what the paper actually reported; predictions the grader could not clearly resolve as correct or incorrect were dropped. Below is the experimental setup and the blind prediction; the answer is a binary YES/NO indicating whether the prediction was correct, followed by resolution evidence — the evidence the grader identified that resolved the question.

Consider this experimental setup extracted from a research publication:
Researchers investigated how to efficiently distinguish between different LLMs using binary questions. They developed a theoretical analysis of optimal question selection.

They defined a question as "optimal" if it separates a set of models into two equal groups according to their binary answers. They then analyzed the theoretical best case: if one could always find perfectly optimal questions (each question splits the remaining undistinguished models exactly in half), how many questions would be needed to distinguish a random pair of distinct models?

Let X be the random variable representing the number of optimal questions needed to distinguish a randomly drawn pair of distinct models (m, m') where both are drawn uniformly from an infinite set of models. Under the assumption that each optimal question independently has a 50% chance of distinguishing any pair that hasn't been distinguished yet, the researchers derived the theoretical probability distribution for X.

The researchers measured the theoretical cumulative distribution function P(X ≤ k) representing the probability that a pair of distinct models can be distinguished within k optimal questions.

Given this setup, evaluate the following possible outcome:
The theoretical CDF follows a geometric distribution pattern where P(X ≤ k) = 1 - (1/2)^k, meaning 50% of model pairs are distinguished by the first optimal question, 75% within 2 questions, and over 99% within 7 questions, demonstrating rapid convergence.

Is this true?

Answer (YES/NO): YES